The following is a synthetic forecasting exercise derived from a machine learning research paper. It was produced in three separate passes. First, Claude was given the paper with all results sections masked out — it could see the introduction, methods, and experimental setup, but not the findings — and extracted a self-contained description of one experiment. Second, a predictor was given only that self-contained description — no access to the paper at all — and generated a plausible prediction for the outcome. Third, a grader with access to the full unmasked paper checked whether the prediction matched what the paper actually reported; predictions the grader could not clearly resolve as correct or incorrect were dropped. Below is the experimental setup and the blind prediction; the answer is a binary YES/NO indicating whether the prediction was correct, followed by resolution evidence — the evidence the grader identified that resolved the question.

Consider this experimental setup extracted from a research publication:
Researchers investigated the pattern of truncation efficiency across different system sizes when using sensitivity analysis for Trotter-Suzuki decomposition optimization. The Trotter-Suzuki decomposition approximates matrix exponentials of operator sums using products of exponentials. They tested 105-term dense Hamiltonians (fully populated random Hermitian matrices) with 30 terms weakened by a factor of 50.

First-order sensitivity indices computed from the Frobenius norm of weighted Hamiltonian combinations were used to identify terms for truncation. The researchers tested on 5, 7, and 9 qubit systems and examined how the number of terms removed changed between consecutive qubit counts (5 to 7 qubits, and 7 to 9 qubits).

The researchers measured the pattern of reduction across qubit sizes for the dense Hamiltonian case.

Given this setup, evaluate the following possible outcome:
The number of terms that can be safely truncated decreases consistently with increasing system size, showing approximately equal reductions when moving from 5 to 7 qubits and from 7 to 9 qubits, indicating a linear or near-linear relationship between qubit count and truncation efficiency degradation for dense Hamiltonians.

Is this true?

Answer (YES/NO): NO